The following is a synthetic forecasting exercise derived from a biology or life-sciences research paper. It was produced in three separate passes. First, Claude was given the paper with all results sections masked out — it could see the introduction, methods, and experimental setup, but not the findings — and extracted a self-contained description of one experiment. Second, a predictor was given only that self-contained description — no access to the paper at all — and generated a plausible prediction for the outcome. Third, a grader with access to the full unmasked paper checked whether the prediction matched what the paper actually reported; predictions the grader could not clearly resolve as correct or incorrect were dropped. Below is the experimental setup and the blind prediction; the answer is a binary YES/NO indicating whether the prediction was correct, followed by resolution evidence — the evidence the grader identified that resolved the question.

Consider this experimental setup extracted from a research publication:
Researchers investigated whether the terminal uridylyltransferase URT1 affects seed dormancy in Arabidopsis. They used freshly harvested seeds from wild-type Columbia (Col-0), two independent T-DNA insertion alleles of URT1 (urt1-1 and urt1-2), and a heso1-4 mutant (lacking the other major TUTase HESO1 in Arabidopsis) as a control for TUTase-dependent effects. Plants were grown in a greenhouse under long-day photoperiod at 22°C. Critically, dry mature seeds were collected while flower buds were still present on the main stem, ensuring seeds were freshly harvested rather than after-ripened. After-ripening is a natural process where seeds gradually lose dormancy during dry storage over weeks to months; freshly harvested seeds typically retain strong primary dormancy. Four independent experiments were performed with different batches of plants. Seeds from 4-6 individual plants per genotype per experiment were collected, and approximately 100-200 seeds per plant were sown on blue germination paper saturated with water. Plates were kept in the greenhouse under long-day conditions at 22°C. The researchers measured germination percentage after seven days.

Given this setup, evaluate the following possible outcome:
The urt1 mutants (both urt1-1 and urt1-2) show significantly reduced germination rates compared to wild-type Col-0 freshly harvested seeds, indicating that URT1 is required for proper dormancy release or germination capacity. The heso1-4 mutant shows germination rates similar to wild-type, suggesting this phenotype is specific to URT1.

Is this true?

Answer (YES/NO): NO